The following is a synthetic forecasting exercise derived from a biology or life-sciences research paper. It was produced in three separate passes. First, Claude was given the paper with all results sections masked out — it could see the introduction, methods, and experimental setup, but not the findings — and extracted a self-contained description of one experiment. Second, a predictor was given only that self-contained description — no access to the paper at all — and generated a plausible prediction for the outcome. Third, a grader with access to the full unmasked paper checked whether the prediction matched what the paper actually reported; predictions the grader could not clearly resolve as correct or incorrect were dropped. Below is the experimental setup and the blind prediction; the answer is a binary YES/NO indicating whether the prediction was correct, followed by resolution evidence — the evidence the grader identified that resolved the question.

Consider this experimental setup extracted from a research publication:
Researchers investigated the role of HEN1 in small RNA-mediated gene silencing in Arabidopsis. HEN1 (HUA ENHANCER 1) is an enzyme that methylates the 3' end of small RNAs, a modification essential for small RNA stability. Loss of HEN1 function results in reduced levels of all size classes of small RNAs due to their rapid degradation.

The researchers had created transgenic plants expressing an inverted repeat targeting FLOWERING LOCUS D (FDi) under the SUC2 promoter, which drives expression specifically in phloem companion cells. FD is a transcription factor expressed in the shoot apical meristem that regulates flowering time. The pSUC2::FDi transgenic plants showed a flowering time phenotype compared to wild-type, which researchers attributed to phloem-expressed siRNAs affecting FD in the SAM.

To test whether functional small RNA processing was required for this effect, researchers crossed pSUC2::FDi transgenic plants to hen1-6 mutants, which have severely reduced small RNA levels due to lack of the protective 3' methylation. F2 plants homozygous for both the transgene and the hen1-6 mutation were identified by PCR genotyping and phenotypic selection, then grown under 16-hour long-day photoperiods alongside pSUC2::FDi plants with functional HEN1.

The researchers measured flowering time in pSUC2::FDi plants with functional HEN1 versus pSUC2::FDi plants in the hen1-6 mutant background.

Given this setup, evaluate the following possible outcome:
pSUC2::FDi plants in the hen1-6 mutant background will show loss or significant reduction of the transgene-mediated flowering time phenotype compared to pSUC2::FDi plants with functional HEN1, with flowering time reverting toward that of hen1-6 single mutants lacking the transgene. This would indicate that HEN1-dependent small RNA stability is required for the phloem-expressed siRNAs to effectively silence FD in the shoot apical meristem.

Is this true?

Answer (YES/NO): YES